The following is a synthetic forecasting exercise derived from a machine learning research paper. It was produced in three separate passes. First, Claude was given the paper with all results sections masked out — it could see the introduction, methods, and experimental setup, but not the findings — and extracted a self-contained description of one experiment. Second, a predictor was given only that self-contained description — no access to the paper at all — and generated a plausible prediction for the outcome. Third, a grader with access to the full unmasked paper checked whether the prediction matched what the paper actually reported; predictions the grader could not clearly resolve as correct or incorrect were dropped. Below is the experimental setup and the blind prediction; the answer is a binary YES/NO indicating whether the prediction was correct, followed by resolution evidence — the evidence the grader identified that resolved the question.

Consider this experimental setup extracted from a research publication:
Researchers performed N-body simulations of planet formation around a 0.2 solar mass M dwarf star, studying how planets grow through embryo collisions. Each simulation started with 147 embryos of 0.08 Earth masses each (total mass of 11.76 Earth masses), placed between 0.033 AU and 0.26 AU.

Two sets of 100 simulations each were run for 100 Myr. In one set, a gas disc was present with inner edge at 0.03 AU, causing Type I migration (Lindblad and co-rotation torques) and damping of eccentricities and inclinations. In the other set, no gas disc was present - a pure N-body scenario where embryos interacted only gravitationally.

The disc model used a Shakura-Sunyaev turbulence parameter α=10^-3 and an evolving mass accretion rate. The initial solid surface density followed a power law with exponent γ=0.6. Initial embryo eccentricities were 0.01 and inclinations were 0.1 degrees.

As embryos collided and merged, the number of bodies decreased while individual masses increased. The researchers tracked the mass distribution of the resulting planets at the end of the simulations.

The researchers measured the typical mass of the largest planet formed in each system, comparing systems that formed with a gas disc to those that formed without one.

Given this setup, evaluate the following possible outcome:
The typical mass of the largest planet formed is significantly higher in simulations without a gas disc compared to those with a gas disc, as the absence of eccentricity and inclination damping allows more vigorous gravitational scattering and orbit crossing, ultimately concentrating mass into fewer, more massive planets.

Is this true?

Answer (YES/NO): NO